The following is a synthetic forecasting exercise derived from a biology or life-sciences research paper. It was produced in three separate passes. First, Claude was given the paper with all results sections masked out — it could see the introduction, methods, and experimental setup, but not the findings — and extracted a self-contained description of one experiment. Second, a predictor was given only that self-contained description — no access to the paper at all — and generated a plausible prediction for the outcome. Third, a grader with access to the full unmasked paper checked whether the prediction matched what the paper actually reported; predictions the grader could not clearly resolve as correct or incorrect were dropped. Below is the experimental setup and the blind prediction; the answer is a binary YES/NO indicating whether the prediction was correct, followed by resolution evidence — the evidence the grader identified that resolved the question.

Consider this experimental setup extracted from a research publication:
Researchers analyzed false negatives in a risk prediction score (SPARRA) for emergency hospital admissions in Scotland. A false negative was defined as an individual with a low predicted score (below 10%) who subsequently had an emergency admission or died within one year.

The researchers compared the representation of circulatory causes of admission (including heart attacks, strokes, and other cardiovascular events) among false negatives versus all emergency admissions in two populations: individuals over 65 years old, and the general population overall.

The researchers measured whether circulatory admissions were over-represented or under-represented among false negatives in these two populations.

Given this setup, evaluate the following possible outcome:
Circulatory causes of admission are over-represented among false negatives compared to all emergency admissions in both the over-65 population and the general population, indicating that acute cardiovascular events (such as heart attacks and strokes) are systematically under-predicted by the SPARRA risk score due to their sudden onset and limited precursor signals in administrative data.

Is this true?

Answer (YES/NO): NO